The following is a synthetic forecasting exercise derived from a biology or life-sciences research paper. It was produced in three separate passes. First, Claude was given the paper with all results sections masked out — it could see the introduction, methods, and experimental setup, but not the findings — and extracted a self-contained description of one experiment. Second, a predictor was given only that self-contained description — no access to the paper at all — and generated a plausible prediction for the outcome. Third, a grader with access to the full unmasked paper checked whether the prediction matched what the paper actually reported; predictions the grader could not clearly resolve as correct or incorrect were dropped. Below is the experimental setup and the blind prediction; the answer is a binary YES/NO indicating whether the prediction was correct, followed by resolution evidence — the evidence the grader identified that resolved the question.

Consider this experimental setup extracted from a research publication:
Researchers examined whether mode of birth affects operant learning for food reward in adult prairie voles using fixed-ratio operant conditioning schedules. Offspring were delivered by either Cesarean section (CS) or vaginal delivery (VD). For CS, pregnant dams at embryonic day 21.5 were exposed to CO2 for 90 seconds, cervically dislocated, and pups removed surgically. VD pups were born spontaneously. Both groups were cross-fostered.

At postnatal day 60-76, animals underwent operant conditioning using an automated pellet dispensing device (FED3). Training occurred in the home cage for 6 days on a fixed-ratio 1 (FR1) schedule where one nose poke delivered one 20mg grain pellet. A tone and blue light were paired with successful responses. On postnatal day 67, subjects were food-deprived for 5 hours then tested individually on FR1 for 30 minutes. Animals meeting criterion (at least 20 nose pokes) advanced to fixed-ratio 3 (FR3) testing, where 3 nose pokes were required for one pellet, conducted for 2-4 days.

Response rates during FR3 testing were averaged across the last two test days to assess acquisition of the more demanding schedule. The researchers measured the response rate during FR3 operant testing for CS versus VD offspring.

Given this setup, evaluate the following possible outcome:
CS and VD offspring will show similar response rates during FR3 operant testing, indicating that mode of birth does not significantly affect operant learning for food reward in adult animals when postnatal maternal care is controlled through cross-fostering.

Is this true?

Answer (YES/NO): YES